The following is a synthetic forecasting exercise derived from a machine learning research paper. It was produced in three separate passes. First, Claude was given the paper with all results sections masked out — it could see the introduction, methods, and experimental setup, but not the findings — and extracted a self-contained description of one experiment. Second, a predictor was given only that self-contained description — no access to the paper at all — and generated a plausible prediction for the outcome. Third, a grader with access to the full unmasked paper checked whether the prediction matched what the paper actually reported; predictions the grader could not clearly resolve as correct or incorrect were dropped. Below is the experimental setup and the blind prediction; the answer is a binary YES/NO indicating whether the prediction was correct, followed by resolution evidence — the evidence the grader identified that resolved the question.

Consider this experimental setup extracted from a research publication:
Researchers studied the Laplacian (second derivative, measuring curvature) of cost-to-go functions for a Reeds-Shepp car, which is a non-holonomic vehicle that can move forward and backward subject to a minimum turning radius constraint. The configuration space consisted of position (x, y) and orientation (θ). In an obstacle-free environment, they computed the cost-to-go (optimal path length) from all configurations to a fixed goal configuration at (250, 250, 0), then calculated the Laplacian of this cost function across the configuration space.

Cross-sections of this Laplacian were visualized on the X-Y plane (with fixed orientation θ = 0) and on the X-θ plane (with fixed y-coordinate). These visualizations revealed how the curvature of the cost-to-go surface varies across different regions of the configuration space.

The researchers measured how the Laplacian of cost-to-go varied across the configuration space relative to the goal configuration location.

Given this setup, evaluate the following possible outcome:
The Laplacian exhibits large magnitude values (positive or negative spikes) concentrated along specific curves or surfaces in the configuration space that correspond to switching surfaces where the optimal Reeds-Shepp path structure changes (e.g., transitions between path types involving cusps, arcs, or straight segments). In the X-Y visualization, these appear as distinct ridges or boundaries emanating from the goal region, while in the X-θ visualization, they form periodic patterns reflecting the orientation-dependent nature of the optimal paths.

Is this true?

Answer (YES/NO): NO